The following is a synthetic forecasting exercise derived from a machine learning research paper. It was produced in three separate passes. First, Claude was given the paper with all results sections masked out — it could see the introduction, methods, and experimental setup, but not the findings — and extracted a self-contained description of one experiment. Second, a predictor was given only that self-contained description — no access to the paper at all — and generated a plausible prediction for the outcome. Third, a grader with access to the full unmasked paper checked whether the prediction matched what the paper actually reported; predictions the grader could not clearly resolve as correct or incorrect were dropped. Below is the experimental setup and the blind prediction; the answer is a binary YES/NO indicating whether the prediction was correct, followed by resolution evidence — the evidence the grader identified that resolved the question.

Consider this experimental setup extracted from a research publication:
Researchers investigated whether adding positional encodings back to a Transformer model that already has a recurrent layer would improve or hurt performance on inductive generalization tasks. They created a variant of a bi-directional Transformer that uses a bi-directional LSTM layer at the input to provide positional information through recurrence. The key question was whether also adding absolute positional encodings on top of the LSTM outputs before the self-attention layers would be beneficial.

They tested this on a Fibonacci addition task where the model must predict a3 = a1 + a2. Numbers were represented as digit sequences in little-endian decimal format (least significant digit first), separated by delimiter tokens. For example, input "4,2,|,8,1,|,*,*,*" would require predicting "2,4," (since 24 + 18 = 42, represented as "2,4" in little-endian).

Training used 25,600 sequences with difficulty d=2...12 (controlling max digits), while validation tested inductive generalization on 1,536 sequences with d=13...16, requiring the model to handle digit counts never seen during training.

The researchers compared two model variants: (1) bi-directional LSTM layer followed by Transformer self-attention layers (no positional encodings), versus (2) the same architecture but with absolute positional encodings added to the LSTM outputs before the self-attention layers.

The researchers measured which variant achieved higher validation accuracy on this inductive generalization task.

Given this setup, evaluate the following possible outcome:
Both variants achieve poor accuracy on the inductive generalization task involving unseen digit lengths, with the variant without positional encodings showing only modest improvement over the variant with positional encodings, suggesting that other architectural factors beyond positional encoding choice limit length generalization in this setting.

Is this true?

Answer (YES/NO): NO